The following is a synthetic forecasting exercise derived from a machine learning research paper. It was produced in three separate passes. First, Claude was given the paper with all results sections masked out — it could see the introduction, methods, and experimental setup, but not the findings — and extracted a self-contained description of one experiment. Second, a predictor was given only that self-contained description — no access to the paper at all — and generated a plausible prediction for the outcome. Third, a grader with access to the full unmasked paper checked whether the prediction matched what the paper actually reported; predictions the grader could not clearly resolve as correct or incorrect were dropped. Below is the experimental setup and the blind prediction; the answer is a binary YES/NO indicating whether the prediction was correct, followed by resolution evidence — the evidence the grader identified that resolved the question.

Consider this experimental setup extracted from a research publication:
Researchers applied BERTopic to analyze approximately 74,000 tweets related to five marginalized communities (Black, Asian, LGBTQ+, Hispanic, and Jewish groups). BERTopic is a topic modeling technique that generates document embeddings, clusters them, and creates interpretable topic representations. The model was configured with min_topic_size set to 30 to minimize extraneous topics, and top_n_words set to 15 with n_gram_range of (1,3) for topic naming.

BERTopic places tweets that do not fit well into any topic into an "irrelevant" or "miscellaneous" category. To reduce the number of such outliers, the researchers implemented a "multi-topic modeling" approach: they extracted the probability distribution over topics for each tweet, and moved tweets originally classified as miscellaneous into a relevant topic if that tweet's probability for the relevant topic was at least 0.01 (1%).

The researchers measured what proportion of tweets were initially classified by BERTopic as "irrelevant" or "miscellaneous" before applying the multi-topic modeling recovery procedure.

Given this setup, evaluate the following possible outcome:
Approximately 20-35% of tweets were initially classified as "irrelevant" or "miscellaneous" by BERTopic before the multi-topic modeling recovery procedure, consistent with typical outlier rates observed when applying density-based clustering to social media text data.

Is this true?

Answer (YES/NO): NO